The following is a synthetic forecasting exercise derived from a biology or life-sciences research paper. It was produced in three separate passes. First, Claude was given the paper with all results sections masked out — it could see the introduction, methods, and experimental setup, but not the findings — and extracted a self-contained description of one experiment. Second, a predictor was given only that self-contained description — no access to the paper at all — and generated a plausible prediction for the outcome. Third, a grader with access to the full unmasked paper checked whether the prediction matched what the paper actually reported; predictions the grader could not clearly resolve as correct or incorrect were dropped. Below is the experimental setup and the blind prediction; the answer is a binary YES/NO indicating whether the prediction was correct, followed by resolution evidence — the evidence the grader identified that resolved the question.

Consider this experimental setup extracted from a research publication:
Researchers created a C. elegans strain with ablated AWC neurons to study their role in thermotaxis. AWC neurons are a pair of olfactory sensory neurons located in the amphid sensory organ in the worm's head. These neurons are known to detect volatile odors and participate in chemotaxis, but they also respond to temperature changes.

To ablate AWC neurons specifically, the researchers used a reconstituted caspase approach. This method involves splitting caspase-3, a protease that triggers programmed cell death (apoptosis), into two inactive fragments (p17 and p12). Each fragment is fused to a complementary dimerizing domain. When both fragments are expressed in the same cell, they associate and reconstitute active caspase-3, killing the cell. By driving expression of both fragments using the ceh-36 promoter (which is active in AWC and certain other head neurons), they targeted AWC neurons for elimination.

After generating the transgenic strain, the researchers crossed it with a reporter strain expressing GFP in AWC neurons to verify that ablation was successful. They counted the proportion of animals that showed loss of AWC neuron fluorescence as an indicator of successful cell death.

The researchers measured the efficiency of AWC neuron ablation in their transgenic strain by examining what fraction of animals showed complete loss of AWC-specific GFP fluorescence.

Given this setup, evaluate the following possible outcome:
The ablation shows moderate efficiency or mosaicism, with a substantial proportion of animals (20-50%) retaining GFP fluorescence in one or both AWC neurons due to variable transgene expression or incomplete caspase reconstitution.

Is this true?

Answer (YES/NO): NO